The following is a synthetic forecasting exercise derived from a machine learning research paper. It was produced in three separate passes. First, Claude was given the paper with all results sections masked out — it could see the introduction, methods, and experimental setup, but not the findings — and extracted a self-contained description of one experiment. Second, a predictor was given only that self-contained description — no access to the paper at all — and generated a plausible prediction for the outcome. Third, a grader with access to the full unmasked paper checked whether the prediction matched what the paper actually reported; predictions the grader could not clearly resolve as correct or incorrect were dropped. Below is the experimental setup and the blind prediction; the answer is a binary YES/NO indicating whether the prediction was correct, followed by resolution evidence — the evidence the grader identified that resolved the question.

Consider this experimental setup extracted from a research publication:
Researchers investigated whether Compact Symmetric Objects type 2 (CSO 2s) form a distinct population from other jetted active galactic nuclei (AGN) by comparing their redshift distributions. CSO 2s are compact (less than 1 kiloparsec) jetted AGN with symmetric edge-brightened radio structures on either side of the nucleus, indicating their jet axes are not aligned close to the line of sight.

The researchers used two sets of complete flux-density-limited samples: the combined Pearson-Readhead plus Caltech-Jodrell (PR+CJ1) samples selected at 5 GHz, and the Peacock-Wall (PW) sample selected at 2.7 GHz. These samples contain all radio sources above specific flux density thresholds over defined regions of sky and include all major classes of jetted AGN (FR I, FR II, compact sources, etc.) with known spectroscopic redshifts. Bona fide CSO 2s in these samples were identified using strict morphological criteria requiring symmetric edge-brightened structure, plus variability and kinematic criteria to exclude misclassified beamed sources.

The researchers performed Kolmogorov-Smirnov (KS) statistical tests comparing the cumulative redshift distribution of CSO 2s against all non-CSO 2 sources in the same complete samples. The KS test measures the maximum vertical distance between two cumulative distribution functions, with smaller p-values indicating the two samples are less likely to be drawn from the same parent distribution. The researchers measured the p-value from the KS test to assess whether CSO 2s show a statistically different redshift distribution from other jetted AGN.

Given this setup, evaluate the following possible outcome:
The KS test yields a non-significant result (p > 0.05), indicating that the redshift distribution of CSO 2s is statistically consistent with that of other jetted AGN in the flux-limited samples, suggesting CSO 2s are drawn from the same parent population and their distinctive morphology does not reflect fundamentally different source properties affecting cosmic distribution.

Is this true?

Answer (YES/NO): NO